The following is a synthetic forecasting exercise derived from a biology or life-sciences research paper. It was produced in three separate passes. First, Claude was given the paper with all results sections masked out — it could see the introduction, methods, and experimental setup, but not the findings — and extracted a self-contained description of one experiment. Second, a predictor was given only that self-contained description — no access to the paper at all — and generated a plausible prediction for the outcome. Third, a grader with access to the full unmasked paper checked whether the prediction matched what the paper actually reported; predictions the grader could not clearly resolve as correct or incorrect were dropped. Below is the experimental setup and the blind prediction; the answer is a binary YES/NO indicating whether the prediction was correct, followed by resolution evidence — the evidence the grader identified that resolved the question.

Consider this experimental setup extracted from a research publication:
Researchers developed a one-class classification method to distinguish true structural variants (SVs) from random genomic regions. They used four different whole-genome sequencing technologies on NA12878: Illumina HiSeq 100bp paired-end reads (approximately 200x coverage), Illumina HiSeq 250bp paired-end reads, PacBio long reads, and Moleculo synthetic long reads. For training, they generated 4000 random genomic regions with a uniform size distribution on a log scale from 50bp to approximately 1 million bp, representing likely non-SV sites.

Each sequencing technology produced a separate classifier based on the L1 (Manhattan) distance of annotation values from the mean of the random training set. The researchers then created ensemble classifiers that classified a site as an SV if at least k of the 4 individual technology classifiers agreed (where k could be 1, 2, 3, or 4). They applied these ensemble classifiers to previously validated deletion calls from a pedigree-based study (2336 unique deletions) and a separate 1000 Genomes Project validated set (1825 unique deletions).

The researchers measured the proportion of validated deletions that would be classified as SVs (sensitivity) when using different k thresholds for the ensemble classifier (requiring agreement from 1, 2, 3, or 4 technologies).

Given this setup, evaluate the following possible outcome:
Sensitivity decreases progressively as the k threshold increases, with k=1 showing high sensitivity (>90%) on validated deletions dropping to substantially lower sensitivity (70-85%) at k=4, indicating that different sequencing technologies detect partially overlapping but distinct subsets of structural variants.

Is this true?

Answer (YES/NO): NO